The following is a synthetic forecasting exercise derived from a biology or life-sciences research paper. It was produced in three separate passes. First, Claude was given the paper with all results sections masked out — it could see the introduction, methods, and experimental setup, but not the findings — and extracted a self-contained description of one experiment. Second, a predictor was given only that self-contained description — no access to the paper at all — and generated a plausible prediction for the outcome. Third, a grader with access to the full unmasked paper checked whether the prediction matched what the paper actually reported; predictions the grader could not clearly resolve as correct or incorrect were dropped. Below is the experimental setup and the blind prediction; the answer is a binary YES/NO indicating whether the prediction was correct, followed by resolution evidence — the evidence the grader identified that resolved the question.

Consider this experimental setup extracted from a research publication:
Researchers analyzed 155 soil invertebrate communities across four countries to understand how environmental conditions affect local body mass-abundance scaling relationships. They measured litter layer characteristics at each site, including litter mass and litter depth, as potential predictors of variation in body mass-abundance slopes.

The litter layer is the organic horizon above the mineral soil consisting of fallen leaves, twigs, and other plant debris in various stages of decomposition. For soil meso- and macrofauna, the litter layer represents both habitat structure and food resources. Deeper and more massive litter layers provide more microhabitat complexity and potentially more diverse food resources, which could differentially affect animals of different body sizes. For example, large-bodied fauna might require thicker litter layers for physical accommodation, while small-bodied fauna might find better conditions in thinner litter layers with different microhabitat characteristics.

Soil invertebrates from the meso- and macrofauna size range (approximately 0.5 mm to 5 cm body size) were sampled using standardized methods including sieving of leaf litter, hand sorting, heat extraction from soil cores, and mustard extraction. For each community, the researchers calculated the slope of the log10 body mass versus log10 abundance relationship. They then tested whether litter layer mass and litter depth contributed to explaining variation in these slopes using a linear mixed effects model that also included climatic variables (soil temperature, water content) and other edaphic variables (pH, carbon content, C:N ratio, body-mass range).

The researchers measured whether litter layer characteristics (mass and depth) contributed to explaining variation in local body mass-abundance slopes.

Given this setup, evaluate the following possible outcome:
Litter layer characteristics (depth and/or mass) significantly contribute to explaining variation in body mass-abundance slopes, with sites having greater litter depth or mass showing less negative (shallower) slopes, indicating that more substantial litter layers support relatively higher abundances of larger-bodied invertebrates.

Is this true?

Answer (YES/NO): NO